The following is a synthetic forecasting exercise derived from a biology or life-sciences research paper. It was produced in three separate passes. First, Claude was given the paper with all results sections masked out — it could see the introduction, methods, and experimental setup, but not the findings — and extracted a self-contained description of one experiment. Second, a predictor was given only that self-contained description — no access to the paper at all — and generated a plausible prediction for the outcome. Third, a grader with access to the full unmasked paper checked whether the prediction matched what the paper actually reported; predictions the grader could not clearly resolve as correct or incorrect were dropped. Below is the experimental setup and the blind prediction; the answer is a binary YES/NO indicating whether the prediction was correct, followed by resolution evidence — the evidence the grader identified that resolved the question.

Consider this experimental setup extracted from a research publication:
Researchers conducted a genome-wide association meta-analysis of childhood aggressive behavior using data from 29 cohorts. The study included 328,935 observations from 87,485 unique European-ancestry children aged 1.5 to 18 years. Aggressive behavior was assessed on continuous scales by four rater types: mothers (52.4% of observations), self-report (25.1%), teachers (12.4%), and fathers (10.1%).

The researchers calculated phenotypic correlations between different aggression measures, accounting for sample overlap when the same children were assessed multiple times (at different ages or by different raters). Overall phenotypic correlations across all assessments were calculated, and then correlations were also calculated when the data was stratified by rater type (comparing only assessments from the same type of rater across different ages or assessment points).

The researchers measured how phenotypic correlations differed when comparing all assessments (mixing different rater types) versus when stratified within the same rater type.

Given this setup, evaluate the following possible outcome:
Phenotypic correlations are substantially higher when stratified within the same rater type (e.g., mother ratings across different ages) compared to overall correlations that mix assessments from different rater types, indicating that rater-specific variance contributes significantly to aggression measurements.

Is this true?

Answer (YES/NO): YES